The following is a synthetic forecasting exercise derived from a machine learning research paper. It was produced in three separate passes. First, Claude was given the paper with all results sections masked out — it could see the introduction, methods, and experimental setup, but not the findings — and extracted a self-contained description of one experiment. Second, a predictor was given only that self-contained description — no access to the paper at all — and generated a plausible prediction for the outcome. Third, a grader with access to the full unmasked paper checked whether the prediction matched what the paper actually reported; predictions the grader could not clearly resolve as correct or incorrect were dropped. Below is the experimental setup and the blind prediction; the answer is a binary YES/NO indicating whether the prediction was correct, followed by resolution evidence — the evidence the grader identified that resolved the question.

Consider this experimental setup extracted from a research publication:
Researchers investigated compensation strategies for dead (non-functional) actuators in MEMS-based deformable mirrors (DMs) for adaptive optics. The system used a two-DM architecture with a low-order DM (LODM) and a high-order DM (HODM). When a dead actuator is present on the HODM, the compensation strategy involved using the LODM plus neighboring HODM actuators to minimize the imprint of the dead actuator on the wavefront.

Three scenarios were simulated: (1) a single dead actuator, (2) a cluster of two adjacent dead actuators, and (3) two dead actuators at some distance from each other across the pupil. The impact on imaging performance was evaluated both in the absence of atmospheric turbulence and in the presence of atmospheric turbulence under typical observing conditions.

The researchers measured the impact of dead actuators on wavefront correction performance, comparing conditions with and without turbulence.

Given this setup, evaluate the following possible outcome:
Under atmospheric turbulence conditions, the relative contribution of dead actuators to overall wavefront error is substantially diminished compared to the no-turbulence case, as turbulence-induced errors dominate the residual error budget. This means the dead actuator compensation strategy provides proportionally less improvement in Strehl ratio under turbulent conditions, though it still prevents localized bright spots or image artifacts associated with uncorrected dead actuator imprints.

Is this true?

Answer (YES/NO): YES